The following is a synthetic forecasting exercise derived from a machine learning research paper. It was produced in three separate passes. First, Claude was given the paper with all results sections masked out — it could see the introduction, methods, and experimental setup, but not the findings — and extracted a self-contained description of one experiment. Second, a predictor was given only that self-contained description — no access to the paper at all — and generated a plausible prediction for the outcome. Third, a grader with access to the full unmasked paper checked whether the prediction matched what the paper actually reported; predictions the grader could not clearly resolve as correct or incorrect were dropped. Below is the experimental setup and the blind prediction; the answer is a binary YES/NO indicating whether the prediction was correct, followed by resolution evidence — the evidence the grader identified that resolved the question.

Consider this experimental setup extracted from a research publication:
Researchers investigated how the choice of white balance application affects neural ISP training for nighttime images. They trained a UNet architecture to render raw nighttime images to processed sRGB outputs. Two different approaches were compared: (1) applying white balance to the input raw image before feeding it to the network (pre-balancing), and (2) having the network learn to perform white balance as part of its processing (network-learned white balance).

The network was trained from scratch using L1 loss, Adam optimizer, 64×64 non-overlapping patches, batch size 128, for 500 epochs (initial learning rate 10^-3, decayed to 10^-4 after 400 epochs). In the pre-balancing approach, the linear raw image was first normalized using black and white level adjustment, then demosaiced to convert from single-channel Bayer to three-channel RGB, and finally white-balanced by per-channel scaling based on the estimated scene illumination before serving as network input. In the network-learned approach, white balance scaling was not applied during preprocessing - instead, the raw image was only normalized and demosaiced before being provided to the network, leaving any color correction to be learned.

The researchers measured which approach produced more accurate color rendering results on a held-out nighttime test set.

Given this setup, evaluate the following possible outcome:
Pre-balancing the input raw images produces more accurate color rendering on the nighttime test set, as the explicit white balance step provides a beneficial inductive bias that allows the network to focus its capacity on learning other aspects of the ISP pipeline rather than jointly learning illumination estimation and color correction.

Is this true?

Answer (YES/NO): YES